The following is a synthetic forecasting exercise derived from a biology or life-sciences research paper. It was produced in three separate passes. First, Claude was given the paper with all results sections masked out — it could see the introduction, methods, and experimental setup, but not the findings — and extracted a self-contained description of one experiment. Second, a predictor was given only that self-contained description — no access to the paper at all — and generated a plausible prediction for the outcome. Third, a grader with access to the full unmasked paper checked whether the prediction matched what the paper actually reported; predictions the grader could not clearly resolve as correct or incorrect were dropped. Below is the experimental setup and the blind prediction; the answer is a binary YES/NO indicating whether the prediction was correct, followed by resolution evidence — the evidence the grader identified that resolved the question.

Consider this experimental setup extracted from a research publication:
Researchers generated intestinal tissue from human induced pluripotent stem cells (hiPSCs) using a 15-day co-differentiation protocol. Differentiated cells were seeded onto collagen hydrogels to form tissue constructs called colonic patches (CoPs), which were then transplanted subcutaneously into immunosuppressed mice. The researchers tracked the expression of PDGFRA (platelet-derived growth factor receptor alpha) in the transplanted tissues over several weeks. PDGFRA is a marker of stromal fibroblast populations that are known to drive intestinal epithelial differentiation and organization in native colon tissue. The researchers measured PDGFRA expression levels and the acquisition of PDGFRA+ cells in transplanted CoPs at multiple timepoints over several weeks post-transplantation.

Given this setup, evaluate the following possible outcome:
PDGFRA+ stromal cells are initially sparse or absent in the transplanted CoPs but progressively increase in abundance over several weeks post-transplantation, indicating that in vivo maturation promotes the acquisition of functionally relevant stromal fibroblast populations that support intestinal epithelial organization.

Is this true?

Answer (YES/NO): YES